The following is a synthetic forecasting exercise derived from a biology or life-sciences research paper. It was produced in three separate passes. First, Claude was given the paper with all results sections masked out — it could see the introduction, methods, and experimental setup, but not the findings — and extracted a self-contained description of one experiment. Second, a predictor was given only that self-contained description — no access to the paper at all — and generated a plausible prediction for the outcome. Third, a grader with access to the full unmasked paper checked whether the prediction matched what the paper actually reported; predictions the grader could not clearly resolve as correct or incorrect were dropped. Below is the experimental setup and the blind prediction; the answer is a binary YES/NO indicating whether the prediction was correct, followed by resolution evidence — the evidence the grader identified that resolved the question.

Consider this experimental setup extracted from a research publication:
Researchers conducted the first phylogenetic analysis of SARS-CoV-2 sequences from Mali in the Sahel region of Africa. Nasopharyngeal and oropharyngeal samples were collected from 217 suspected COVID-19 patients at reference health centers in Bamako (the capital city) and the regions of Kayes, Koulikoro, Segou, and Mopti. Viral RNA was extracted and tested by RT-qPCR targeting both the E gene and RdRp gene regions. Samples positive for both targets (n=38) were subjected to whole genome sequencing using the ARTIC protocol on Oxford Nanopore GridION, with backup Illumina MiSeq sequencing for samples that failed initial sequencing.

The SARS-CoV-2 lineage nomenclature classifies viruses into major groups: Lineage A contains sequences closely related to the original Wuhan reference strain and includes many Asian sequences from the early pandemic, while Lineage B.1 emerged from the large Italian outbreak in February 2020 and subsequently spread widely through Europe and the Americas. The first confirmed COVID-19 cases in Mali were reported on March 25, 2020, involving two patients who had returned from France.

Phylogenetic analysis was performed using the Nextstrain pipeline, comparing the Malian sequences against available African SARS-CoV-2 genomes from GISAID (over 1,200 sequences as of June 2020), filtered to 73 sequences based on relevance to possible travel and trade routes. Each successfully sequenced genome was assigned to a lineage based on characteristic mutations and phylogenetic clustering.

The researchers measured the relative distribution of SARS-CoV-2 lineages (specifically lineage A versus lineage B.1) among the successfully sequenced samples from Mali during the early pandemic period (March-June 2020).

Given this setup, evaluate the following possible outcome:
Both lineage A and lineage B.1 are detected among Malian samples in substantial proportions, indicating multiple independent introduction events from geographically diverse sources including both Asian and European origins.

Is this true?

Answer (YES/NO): YES